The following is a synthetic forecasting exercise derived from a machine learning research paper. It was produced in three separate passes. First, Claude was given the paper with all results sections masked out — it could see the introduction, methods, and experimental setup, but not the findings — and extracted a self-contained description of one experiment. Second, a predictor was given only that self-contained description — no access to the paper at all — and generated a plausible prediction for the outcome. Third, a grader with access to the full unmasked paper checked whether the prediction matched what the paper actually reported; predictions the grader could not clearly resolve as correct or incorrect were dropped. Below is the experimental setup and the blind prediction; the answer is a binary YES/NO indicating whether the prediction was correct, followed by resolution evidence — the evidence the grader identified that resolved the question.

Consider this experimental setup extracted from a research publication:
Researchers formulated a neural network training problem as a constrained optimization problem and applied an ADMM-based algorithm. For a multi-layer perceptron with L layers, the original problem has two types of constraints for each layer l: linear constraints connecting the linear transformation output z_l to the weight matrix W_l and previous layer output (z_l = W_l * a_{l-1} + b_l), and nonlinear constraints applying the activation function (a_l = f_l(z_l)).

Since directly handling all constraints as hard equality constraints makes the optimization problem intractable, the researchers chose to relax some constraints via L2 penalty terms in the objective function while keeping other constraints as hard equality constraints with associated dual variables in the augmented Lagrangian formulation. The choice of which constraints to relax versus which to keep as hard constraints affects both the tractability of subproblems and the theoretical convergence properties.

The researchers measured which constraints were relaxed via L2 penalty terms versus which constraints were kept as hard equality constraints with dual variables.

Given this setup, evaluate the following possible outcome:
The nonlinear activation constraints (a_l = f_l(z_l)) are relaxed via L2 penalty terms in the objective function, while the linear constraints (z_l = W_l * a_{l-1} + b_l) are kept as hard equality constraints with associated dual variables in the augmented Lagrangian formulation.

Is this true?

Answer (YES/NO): NO